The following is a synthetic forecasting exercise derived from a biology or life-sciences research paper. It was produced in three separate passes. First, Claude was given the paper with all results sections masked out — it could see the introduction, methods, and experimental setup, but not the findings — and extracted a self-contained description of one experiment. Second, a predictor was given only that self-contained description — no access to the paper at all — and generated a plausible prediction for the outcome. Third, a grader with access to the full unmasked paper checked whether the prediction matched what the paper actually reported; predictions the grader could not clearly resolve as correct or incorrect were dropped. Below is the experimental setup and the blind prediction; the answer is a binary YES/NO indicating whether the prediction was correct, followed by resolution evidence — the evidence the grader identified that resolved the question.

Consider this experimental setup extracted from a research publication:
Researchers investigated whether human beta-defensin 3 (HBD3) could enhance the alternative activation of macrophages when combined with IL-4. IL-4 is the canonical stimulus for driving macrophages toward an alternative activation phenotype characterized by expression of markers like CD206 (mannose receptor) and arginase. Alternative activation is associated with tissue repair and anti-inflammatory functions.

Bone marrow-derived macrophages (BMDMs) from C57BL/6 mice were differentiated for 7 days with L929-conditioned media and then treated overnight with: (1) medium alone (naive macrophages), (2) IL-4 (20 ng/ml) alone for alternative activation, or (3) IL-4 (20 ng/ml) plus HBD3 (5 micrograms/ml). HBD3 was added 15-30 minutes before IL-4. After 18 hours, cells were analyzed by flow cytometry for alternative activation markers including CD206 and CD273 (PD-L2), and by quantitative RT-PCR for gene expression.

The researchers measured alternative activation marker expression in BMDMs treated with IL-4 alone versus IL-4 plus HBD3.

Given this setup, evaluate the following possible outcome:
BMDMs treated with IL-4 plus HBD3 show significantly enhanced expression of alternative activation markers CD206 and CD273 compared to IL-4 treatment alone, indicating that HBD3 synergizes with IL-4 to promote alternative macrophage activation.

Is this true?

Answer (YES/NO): NO